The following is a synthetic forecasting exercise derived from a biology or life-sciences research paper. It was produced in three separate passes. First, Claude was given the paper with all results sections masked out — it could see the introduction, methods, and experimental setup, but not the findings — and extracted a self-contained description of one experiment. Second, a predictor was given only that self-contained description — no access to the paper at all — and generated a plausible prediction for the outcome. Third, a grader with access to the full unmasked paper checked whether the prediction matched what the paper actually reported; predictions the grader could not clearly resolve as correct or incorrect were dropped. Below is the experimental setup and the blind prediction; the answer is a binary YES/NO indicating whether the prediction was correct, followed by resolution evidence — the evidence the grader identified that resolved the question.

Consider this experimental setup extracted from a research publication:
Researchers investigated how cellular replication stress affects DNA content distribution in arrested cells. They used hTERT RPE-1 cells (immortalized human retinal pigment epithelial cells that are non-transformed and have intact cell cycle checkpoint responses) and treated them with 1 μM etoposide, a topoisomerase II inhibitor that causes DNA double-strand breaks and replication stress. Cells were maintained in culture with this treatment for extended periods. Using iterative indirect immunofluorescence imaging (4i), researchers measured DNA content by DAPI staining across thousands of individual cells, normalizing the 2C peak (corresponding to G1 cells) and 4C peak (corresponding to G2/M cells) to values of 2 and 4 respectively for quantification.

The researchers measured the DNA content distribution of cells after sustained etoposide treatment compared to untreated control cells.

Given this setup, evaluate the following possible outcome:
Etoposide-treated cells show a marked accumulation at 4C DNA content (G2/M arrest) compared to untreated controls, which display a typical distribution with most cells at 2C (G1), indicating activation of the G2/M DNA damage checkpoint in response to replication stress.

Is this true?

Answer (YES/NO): NO